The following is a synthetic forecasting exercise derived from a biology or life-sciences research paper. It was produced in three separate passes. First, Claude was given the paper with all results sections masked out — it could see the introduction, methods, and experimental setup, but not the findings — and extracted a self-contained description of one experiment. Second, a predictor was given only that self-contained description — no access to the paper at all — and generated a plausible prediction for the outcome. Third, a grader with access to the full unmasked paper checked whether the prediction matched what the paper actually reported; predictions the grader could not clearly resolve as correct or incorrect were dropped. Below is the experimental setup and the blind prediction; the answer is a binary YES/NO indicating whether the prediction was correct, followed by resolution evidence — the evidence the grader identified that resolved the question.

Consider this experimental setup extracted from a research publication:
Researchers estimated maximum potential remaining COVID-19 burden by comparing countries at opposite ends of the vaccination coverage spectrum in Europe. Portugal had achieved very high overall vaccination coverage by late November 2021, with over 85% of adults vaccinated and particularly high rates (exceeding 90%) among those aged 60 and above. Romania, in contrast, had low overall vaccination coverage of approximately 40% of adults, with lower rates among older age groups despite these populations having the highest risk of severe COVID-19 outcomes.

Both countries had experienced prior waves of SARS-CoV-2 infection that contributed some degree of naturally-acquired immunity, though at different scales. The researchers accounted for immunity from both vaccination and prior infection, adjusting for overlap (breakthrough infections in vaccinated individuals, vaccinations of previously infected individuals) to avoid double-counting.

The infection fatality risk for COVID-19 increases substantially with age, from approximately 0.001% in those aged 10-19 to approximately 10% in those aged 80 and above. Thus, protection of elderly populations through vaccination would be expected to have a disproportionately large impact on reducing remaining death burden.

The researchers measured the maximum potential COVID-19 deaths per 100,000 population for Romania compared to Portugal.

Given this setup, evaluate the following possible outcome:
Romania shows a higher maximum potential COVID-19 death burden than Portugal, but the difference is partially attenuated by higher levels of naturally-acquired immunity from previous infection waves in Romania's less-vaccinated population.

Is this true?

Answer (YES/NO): NO